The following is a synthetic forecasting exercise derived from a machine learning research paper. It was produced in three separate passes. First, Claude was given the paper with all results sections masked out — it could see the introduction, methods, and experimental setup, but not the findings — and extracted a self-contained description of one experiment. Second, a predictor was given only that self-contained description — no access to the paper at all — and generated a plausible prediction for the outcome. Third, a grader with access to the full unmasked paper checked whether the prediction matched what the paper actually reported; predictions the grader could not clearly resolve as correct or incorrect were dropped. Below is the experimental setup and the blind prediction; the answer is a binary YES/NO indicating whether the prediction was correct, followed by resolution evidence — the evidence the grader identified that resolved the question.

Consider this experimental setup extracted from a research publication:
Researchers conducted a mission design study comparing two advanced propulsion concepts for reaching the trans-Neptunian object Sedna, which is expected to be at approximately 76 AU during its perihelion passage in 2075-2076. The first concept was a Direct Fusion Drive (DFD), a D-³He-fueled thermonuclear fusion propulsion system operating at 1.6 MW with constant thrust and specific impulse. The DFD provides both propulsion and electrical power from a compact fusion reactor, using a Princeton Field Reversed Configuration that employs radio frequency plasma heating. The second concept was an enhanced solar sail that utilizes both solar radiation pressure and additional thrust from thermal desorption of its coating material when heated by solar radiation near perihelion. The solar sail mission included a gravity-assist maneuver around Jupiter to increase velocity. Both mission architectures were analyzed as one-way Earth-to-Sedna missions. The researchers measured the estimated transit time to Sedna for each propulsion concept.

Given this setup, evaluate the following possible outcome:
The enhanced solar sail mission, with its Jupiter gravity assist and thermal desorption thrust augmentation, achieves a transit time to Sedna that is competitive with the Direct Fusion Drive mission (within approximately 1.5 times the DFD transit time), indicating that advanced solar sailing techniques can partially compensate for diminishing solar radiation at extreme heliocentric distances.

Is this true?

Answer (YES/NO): NO